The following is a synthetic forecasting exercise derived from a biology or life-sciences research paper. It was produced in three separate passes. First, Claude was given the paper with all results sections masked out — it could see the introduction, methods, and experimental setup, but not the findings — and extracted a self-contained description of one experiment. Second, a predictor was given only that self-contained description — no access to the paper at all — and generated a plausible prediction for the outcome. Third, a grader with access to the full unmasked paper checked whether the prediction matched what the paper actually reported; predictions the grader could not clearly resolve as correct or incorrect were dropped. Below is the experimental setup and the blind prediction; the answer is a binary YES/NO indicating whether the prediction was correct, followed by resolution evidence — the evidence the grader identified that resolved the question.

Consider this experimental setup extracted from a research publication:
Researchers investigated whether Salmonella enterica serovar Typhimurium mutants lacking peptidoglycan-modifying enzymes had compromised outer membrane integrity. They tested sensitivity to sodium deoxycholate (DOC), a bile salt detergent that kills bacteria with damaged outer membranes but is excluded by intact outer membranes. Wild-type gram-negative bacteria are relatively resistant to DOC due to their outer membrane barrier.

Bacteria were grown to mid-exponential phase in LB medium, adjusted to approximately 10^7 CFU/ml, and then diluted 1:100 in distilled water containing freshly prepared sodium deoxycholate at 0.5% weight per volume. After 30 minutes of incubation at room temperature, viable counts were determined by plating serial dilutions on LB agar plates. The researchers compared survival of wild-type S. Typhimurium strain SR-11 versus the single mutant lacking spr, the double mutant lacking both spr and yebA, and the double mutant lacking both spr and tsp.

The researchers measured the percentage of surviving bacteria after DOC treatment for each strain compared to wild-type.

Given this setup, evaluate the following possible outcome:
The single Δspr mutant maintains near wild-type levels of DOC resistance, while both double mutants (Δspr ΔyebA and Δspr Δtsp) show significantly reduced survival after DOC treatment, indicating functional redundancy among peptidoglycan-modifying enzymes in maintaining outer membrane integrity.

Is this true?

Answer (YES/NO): NO